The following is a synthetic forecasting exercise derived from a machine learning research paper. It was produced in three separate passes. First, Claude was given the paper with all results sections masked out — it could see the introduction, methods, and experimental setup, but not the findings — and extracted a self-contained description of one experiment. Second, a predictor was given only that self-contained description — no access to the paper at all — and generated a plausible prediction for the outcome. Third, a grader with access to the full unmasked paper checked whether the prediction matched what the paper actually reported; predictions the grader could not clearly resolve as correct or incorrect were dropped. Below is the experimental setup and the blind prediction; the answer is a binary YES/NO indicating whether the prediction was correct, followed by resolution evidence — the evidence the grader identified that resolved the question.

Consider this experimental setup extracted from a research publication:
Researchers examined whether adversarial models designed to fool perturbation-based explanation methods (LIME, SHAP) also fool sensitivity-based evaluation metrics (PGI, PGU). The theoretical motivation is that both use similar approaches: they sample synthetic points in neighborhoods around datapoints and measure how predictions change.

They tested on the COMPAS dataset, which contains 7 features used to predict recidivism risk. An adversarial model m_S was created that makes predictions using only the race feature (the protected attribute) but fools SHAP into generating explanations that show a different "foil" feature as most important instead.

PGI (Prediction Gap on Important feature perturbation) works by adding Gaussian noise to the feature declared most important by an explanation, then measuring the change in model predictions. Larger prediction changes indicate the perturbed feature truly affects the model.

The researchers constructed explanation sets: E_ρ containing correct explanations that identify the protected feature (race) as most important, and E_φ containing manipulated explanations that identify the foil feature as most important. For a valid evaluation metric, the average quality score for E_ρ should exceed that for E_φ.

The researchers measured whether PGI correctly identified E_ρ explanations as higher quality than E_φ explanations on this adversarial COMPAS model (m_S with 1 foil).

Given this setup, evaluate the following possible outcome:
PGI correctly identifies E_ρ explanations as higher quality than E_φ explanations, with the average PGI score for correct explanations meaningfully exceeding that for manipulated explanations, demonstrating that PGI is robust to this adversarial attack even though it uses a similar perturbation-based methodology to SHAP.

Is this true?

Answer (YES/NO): NO